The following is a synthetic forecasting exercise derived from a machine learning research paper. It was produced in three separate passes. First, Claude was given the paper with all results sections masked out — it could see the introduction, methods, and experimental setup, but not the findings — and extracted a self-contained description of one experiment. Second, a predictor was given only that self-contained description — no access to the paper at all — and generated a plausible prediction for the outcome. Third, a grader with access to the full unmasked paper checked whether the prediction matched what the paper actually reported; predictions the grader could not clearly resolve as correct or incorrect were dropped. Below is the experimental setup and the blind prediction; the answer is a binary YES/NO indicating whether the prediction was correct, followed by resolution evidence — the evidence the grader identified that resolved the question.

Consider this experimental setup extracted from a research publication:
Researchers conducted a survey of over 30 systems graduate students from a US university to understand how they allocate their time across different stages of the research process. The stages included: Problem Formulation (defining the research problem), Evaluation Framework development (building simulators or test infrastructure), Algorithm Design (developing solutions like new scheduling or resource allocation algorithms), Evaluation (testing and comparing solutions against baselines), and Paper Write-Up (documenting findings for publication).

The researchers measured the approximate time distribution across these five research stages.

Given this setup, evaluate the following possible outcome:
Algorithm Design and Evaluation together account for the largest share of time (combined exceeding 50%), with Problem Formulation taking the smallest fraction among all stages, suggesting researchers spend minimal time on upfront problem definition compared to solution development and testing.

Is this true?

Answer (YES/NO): NO